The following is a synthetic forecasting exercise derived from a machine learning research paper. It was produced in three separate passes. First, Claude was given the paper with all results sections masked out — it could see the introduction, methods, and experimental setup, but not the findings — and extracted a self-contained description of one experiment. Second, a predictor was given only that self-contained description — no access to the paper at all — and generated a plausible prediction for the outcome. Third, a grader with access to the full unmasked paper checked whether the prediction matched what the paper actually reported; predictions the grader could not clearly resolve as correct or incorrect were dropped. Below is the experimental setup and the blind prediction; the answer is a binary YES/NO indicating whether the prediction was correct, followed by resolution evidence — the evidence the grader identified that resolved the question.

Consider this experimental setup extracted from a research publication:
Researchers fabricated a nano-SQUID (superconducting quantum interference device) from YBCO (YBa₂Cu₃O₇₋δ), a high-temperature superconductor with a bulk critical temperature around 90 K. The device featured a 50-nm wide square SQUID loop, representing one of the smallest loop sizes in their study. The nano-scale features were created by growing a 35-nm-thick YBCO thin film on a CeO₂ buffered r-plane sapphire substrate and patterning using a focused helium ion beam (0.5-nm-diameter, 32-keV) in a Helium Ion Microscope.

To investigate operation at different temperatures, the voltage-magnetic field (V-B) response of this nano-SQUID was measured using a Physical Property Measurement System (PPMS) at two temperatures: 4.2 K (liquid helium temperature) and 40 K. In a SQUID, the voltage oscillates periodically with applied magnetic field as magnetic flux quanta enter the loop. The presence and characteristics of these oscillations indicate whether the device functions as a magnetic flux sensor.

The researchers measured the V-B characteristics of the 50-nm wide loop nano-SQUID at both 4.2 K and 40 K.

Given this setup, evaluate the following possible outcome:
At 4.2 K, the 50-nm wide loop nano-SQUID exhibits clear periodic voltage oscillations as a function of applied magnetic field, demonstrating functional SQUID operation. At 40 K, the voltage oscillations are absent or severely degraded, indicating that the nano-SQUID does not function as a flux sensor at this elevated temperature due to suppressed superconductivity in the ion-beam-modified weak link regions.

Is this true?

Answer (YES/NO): NO